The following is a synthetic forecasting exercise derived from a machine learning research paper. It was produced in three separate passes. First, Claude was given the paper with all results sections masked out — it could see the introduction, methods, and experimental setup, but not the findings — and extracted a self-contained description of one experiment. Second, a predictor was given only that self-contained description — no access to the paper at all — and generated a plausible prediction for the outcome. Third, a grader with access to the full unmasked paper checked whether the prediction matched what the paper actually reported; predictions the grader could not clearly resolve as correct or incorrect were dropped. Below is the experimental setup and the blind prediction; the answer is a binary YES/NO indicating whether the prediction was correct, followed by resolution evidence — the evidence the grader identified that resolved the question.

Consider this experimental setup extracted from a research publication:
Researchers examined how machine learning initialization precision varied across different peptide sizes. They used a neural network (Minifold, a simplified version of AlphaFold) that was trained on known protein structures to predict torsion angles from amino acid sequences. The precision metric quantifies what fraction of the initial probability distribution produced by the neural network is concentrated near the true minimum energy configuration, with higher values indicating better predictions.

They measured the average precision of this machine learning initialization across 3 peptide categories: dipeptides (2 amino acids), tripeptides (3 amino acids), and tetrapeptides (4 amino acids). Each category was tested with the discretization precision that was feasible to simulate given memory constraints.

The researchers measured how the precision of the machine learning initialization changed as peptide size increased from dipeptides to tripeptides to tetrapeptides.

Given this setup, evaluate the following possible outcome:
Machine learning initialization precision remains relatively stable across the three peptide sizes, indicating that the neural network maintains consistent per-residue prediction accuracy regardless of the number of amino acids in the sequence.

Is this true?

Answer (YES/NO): NO